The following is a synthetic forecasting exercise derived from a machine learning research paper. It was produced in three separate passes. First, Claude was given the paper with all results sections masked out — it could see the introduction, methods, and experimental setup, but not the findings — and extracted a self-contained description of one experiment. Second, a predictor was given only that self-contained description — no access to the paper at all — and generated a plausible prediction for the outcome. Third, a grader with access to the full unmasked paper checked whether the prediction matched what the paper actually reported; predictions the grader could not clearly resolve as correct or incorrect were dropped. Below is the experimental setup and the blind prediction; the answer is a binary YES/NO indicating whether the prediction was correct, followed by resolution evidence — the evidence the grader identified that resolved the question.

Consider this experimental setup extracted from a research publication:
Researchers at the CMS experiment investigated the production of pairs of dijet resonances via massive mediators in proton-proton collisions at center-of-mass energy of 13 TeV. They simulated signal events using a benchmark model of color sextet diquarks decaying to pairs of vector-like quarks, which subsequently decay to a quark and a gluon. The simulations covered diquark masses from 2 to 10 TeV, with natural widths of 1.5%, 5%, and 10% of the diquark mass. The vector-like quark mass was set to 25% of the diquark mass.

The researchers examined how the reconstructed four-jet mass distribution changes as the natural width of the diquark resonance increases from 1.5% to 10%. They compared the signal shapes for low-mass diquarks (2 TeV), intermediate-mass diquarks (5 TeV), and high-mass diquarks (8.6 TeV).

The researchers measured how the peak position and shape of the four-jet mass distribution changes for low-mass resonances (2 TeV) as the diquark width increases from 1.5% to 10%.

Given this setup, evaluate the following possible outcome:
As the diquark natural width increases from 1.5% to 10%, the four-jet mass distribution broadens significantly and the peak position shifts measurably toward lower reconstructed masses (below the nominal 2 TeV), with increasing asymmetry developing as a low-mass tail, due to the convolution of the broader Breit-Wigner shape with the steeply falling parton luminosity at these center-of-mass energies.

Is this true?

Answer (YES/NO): NO